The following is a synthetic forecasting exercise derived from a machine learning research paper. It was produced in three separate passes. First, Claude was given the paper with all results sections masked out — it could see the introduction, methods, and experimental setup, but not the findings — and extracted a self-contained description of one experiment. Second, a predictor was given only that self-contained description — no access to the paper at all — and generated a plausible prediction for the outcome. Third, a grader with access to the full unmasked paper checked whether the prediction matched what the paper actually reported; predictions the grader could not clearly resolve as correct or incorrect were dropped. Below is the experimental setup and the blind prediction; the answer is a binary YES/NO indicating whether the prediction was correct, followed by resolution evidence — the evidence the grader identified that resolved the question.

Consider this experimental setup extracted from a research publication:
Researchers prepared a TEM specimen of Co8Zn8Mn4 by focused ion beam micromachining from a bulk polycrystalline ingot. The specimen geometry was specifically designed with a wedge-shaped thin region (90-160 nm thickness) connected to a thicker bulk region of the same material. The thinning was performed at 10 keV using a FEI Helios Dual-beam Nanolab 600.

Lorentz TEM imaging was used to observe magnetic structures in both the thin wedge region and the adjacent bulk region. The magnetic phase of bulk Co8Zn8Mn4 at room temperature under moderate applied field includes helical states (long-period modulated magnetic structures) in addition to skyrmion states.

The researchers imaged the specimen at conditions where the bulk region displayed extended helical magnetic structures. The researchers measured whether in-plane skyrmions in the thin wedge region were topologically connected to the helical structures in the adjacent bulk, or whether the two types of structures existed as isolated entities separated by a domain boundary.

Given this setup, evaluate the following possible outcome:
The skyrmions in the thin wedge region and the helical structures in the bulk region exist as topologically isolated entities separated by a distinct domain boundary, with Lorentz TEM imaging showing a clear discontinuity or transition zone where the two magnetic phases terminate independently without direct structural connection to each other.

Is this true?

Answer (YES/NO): NO